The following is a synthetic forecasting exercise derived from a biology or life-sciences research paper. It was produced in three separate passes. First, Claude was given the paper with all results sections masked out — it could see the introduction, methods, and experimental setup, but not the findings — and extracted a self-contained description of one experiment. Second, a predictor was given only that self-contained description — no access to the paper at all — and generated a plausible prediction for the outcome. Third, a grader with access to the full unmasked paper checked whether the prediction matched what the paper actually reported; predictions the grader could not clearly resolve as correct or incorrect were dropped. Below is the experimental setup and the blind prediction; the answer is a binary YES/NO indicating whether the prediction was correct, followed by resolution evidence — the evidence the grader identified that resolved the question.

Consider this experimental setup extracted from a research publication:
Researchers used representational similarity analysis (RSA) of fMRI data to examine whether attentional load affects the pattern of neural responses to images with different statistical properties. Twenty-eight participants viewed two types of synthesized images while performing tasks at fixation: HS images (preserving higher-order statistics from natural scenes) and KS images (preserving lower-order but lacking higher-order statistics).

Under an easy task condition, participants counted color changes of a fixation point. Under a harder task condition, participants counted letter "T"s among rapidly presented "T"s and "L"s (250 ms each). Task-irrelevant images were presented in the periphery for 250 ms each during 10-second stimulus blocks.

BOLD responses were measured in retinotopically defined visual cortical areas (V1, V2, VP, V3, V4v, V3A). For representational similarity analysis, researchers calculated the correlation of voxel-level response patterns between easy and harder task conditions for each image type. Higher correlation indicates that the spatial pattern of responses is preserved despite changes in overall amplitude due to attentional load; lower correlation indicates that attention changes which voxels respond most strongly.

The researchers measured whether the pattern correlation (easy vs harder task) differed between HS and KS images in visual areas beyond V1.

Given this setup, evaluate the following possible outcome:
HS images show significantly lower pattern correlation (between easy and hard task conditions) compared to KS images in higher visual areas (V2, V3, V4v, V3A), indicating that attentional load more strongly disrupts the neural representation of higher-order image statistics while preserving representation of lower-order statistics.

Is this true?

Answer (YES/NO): NO